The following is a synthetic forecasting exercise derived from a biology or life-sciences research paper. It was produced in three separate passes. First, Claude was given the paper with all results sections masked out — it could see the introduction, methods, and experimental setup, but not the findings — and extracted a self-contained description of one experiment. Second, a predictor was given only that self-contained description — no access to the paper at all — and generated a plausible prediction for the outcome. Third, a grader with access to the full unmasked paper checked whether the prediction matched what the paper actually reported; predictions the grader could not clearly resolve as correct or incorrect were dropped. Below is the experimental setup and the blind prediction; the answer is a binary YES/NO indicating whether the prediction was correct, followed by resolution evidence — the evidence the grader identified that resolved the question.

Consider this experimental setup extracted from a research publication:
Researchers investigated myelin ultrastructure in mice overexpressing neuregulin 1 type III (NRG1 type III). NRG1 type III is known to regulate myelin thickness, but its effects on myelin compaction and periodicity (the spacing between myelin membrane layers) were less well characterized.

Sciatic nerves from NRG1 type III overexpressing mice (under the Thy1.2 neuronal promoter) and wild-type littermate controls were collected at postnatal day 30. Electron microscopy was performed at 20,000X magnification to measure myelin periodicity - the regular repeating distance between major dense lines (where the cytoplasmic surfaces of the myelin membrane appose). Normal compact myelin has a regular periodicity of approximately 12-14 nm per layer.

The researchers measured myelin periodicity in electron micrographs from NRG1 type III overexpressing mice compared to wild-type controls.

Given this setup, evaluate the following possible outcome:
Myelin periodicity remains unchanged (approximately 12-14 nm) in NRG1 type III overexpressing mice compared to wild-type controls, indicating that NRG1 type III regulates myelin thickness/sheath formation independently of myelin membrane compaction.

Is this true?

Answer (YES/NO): YES